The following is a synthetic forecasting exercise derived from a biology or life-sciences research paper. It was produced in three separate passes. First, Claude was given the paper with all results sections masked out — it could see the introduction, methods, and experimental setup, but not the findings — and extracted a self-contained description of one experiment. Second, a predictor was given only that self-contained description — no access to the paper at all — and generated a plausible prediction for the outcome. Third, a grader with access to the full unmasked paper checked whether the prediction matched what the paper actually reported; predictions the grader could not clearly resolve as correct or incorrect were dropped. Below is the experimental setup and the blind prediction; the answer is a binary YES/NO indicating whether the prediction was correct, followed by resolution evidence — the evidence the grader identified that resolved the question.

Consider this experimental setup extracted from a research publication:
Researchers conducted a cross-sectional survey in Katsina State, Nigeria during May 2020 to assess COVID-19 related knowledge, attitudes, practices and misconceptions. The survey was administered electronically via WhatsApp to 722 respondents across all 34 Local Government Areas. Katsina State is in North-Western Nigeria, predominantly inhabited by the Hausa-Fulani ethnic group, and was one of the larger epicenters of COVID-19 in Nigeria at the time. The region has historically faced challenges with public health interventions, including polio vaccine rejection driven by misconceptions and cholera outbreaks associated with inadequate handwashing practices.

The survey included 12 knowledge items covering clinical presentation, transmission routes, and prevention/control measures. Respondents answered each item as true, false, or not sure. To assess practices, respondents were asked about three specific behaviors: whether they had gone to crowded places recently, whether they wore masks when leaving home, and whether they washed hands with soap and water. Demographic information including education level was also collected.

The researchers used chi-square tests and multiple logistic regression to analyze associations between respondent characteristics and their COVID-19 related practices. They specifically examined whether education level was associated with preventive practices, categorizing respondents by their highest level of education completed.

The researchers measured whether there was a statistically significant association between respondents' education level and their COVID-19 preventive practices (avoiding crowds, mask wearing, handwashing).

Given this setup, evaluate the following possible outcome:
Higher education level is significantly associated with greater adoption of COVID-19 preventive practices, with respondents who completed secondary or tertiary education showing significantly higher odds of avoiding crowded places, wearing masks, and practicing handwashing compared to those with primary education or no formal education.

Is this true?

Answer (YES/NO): NO